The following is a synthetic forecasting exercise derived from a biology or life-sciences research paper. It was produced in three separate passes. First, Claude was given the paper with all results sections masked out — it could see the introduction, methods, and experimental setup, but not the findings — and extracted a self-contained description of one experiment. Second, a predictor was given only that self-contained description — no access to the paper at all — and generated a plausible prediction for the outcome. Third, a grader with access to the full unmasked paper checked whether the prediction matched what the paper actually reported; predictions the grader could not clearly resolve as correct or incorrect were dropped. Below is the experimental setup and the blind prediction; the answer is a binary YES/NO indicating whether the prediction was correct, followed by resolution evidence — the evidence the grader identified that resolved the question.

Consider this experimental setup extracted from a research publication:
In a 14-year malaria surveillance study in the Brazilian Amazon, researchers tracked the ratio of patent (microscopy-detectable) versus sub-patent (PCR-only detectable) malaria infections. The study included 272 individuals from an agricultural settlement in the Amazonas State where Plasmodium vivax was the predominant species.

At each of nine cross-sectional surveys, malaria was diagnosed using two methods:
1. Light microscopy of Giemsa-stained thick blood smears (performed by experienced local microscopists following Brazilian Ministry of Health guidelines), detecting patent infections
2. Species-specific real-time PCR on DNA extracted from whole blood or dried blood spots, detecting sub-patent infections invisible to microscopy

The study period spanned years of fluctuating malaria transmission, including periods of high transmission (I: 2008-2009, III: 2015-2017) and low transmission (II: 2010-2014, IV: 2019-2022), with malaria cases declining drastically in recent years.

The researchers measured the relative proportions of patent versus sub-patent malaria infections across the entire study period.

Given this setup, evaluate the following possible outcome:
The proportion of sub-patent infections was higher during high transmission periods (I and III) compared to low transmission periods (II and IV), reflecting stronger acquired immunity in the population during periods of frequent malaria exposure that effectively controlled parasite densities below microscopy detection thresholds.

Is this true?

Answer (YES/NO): NO